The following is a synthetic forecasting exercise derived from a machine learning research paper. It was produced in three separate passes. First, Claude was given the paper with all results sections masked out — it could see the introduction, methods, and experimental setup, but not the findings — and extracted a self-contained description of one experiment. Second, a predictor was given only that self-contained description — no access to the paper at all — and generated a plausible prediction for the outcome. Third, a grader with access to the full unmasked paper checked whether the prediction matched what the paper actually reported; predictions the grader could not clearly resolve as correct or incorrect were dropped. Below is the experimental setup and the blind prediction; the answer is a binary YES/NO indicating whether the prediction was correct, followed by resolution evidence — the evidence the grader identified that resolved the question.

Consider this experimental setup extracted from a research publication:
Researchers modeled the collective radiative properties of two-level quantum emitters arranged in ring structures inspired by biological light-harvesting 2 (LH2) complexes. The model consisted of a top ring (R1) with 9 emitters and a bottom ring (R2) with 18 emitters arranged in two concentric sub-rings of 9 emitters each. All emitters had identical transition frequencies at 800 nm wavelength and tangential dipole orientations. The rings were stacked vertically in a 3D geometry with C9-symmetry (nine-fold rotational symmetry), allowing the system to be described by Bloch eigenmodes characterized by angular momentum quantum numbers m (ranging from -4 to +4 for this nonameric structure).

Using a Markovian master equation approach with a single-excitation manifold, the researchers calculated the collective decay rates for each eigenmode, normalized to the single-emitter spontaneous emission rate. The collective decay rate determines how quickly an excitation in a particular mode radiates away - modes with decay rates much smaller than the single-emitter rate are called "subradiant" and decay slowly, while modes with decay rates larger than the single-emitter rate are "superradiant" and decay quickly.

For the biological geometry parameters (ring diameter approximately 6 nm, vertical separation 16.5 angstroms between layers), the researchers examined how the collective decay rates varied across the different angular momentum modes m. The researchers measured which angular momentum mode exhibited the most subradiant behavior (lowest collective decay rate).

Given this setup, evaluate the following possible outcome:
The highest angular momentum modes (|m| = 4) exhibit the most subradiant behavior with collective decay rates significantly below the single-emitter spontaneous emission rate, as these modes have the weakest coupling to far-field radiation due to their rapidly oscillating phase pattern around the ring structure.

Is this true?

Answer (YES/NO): YES